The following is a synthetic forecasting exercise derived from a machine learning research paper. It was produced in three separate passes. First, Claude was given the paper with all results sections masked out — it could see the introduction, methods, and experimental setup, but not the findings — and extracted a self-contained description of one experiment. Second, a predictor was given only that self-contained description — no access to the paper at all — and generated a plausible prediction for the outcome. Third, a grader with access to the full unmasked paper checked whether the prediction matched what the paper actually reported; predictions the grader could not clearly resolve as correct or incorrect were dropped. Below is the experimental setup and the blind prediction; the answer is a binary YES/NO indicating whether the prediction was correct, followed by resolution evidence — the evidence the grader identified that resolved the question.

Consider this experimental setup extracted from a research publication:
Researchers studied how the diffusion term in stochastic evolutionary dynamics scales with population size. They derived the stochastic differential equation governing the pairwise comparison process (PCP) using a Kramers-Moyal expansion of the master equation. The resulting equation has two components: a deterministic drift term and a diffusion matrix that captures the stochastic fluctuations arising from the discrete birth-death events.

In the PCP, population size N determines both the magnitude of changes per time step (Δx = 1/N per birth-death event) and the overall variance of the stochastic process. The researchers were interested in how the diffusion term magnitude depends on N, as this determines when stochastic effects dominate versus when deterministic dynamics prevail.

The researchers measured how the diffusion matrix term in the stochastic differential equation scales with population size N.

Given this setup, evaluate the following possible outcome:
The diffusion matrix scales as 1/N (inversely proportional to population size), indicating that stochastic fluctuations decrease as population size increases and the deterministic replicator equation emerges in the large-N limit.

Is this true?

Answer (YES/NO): NO